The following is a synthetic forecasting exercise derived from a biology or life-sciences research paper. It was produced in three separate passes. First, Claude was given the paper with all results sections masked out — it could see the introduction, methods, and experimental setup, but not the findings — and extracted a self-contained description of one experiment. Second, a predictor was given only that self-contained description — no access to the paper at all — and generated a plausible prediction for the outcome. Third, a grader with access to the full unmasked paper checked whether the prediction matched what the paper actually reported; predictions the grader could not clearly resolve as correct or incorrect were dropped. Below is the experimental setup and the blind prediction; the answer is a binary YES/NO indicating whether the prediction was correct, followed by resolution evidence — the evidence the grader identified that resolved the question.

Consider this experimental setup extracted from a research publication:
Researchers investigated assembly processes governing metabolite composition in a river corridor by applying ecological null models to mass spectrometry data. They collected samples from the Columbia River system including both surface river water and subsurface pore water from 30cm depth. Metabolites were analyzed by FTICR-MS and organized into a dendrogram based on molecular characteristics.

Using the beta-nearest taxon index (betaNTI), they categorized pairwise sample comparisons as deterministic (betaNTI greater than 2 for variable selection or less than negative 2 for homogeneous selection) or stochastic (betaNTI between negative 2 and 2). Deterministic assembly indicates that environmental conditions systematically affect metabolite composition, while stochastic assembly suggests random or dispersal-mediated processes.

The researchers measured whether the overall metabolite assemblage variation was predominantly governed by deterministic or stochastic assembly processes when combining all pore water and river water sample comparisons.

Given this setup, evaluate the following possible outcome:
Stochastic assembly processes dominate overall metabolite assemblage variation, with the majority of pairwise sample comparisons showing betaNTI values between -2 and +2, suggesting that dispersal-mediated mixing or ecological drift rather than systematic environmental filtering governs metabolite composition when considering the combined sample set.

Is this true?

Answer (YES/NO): NO